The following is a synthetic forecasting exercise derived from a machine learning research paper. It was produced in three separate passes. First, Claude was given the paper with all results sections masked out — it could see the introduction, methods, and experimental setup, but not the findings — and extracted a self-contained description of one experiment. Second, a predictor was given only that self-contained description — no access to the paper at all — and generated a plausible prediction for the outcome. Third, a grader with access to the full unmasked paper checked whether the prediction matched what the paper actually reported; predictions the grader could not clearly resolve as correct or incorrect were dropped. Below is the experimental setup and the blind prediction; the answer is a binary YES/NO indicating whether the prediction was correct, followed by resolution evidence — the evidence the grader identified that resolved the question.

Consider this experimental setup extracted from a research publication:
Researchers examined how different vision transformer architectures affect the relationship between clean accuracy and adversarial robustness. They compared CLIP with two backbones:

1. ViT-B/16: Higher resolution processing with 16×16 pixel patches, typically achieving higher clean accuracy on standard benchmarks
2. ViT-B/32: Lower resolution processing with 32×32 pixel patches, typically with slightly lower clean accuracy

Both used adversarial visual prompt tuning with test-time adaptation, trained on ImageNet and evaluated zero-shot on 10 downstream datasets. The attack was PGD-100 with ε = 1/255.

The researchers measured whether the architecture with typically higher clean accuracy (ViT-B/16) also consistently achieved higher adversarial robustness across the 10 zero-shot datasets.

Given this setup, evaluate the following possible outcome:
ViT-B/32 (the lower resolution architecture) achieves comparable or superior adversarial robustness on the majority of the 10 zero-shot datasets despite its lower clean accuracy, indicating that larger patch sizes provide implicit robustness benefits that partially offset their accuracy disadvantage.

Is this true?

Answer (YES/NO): YES